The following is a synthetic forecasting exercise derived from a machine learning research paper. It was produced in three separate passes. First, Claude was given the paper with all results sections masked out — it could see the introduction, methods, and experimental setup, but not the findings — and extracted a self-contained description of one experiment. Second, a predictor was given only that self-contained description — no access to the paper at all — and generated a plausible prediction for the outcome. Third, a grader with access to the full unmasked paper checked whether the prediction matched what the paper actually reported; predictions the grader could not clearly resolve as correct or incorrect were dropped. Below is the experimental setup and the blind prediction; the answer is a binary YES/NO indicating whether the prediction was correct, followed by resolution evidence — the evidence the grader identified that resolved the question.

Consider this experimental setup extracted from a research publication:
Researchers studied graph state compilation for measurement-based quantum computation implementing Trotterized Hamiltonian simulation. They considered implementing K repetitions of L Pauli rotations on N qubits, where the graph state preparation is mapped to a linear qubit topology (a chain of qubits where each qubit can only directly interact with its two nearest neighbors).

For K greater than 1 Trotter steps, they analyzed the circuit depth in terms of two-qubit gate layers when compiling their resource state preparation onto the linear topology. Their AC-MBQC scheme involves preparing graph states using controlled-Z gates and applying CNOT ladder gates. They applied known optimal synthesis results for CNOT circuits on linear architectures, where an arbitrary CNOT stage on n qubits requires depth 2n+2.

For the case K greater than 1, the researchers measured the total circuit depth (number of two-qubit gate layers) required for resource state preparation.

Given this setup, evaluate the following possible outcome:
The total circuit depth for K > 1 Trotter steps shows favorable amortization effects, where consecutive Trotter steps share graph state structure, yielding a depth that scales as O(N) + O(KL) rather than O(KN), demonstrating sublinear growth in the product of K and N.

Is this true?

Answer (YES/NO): YES